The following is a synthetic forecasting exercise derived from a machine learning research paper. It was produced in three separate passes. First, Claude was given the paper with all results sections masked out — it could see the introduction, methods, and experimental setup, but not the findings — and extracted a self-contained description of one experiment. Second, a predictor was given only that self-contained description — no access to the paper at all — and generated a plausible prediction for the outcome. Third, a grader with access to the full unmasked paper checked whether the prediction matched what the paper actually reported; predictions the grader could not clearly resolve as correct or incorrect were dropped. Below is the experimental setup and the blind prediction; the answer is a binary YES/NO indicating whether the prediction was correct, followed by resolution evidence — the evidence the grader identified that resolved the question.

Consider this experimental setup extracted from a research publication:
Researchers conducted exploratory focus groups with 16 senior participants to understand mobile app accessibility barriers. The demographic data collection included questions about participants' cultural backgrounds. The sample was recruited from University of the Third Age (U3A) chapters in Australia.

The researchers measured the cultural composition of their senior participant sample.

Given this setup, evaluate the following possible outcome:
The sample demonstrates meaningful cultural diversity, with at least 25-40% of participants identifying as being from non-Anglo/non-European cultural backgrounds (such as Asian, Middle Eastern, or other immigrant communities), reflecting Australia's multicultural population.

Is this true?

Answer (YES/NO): NO